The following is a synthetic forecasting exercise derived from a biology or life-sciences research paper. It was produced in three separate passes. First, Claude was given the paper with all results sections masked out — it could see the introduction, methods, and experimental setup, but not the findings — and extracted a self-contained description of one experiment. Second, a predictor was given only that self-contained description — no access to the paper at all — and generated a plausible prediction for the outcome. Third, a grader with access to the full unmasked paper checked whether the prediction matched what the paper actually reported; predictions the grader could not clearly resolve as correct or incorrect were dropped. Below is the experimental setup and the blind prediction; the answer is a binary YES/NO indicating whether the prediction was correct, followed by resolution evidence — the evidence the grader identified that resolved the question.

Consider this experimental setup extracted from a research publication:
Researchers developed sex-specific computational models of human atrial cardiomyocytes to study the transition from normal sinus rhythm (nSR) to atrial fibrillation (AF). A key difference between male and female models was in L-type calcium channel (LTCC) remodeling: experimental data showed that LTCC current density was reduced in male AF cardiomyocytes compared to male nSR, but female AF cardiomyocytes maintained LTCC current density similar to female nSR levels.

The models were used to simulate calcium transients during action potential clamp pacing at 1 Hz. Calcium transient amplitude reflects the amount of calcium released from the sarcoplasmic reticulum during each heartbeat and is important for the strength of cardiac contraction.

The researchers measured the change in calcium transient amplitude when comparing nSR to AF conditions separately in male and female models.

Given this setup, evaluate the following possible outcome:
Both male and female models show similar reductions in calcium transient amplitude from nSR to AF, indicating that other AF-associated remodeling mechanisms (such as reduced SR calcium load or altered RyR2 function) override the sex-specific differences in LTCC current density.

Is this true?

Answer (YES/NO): NO